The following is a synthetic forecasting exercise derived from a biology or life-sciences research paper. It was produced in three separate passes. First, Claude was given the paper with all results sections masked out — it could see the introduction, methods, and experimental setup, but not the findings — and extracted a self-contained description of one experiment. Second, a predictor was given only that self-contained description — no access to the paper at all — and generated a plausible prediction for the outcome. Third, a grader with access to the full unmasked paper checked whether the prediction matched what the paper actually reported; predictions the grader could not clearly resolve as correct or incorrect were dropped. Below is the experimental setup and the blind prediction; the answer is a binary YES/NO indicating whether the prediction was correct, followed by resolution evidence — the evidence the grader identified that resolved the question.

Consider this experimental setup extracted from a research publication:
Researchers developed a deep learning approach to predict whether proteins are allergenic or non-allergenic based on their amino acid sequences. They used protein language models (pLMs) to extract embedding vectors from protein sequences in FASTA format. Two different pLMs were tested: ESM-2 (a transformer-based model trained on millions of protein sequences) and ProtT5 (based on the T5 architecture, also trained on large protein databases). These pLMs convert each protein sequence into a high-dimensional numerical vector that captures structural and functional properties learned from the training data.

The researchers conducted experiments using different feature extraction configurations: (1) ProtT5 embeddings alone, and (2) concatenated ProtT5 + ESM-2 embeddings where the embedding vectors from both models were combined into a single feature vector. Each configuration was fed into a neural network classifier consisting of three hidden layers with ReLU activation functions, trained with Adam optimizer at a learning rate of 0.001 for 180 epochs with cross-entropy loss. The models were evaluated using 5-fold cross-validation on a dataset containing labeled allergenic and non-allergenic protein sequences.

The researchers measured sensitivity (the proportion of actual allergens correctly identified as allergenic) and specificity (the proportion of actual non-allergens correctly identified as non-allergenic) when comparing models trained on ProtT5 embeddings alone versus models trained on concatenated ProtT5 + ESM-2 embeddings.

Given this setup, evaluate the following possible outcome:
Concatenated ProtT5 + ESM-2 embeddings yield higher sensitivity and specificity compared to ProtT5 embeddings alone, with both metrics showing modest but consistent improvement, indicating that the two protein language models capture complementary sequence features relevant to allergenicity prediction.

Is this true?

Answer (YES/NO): NO